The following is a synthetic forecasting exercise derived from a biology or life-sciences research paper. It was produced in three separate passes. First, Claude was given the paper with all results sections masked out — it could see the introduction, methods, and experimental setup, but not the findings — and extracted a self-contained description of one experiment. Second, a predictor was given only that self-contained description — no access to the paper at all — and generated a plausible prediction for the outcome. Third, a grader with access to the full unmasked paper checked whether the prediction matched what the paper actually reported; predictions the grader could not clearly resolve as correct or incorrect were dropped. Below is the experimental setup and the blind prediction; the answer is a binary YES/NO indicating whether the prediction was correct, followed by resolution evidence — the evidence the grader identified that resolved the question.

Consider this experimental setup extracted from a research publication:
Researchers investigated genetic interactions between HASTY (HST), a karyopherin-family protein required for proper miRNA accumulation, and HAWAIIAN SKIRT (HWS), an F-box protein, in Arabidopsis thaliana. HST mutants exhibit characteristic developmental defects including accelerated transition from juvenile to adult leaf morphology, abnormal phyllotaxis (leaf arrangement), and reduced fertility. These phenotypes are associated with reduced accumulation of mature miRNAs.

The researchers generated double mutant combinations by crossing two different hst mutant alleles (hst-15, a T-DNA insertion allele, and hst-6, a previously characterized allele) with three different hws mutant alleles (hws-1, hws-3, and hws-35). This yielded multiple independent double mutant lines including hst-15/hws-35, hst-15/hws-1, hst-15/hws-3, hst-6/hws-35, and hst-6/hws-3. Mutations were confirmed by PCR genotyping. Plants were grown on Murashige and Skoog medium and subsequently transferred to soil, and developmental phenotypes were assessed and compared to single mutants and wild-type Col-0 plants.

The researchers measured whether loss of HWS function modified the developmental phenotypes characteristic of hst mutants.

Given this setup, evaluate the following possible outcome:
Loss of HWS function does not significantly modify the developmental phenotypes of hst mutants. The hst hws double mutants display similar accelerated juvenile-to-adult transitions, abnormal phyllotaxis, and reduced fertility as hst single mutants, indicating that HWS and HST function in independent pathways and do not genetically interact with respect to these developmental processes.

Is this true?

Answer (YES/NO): NO